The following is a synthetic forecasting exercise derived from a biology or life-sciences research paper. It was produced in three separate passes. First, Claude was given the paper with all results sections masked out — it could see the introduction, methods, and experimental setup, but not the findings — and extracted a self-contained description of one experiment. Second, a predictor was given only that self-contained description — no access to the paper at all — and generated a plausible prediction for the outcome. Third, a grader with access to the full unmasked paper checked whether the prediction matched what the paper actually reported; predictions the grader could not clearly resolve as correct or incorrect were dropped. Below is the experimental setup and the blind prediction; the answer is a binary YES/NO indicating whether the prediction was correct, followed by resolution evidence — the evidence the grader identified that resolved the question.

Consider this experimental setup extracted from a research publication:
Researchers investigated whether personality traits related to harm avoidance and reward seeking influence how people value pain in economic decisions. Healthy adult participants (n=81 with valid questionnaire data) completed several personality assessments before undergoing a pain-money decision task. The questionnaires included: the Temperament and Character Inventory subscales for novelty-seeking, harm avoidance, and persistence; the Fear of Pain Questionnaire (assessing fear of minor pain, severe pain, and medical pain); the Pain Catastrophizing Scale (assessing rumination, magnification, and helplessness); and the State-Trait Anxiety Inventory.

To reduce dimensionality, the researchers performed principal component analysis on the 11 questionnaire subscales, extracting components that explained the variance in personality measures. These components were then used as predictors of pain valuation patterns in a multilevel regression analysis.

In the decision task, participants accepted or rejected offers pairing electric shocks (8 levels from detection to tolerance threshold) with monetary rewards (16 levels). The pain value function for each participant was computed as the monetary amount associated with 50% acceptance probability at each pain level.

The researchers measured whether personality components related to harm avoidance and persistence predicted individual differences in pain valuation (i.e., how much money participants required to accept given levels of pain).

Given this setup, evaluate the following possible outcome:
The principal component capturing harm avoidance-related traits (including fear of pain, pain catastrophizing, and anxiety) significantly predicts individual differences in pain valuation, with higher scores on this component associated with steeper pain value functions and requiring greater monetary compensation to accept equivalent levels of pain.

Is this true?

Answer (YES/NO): NO